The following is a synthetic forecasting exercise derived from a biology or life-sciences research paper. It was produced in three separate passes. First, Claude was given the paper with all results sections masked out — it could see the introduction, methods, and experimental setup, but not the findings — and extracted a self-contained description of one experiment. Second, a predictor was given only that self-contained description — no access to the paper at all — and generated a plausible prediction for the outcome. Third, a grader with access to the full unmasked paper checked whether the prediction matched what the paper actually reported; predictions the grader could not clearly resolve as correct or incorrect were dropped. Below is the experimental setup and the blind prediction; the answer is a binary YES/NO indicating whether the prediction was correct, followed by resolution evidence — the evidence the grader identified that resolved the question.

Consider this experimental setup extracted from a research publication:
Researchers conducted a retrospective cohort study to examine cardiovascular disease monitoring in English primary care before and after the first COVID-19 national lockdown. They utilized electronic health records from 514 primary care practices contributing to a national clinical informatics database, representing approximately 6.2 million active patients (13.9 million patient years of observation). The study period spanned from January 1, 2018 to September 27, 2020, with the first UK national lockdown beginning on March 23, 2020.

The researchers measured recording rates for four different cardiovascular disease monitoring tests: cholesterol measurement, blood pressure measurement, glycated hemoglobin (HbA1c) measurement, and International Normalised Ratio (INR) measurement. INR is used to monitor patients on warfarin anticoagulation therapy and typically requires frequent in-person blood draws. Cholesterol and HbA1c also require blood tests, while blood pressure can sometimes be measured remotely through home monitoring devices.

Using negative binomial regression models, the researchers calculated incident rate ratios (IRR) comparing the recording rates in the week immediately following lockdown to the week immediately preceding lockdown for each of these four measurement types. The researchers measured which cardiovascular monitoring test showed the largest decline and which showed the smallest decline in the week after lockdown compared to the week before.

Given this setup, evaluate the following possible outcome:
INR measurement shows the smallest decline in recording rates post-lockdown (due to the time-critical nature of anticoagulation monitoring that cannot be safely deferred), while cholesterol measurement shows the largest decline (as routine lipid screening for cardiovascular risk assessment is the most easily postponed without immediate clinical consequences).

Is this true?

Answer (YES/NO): YES